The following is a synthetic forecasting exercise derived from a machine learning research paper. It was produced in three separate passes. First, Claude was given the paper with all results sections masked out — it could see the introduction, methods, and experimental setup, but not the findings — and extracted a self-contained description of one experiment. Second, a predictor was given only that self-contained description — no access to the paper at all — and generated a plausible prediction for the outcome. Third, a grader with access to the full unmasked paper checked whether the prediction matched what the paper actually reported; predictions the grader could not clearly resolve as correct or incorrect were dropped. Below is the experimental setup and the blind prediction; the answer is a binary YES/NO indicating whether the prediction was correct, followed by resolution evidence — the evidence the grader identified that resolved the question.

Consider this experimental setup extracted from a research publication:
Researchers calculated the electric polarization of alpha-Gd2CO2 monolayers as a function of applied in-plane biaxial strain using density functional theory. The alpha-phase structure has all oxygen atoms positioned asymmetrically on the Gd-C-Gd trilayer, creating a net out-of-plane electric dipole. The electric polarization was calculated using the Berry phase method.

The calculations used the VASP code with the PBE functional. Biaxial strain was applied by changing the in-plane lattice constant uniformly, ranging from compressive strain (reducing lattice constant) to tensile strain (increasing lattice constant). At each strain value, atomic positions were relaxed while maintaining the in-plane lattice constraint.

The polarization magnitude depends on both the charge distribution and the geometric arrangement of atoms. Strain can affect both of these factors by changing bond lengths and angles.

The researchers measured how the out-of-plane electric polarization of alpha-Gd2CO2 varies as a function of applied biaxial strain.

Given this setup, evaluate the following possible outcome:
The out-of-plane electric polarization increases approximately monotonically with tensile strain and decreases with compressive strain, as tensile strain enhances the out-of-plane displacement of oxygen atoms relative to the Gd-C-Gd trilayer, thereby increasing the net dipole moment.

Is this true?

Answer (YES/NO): NO